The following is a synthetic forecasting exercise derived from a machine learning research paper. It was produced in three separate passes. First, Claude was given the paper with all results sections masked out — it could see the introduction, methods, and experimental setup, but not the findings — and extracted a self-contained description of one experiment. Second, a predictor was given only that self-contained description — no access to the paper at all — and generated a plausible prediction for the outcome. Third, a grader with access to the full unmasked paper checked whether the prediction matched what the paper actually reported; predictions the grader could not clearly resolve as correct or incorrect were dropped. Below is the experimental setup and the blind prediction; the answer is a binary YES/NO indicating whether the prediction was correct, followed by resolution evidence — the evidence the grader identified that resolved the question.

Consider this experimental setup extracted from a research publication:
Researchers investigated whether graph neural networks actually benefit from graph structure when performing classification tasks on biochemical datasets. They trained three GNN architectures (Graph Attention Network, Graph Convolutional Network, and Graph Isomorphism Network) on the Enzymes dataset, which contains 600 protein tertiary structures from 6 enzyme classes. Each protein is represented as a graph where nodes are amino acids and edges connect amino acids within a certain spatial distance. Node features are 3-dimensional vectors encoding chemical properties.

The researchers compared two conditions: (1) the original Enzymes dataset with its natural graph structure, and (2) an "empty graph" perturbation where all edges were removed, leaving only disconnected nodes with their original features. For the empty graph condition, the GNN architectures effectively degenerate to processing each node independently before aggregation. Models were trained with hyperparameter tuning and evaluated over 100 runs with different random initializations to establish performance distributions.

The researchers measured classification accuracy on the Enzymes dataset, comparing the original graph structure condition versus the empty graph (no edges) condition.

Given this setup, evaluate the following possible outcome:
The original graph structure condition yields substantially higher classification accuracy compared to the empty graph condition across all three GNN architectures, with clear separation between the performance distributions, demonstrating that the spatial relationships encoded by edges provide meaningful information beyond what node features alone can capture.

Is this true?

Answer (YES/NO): NO